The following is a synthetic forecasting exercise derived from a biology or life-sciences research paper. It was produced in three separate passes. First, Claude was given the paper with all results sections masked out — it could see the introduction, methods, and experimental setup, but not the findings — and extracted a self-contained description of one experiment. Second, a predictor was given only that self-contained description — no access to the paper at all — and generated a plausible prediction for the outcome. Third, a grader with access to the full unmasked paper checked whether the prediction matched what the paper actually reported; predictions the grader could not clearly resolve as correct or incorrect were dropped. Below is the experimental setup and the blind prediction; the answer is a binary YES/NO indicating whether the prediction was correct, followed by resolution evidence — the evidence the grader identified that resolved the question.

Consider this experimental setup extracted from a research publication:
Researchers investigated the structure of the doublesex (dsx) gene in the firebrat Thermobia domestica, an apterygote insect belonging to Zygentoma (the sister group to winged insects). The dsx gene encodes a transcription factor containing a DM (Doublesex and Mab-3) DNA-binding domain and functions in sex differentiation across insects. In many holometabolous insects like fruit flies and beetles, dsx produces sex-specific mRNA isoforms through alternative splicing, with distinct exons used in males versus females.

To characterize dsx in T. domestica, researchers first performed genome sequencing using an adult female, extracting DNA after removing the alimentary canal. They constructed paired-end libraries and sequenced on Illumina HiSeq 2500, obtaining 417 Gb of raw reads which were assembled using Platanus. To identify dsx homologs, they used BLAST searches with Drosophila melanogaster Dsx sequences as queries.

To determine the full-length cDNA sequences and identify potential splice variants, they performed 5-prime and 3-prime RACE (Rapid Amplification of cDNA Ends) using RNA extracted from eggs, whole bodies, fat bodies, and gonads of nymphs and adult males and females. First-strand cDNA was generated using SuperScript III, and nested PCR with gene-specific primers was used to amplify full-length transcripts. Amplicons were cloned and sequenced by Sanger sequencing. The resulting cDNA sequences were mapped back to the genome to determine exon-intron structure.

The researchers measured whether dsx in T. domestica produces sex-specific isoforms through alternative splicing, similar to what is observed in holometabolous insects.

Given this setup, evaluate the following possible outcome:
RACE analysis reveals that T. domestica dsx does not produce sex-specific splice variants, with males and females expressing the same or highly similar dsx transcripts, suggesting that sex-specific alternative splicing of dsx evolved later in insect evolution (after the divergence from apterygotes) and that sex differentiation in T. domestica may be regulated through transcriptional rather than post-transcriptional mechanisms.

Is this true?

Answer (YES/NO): NO